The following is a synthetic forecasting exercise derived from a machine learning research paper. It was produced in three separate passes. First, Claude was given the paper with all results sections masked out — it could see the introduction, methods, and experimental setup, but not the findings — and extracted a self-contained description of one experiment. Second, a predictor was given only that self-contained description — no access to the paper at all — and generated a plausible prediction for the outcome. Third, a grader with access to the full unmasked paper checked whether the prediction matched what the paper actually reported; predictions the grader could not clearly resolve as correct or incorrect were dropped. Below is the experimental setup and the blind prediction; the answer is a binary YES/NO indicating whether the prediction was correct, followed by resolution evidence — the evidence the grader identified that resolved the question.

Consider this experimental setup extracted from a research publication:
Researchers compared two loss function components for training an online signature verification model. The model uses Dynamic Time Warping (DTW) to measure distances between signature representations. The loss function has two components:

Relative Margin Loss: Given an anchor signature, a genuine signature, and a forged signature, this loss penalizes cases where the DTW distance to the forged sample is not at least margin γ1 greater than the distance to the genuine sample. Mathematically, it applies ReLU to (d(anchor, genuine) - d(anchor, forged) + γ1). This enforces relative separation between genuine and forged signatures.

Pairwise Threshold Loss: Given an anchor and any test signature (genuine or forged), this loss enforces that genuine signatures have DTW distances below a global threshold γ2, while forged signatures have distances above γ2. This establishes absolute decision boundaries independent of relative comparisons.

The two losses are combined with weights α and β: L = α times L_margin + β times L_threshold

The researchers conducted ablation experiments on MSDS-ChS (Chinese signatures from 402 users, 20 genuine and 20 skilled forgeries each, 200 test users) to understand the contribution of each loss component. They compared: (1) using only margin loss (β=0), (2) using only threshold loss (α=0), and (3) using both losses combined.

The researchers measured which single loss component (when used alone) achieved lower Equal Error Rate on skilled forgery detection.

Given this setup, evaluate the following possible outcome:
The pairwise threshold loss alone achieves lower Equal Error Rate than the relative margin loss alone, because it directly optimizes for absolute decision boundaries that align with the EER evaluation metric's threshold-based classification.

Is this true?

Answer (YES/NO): NO